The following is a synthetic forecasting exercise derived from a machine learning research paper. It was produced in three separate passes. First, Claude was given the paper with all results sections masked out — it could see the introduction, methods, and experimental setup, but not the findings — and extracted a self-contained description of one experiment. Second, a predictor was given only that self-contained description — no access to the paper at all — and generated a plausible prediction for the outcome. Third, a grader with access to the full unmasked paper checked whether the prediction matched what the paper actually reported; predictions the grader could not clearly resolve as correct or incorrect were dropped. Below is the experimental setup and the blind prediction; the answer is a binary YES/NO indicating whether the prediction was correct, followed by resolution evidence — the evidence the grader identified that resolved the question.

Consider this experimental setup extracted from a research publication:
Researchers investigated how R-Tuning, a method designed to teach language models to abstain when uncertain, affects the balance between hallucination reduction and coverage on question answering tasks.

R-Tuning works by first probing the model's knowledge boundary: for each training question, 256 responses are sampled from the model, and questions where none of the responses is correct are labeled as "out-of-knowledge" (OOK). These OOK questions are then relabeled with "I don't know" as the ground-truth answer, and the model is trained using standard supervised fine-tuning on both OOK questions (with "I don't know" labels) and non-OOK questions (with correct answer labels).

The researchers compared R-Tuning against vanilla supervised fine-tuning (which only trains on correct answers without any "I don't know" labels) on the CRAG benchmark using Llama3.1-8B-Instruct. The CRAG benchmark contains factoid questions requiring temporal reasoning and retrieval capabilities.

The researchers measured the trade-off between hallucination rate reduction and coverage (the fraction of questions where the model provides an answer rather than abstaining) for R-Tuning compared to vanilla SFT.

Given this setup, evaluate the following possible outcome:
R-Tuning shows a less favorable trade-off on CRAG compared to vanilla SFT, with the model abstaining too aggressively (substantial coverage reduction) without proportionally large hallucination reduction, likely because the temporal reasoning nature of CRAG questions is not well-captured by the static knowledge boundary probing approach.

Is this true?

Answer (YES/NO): YES